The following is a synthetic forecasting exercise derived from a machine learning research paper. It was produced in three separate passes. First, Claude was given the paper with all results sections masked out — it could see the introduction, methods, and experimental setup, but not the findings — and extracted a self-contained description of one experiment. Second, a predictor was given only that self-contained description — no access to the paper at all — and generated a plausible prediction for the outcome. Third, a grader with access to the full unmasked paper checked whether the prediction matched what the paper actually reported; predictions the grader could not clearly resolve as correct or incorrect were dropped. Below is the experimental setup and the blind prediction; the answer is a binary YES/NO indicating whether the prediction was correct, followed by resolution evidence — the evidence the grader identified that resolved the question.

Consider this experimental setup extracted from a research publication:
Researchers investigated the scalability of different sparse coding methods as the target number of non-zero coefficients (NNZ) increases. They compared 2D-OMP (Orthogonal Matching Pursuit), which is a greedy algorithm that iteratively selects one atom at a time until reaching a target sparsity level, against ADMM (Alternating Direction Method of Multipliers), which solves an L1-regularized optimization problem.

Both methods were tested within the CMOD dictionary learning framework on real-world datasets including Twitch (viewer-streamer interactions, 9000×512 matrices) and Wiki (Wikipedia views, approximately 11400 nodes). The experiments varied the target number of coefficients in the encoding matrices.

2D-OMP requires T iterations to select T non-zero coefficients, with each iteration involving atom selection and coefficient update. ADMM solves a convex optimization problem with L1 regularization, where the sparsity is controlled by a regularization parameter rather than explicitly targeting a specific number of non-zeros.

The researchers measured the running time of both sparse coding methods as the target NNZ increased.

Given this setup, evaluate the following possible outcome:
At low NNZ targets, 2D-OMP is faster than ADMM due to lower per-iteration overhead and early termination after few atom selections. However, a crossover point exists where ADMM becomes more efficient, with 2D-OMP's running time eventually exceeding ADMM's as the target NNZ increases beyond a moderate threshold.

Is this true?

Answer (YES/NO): NO